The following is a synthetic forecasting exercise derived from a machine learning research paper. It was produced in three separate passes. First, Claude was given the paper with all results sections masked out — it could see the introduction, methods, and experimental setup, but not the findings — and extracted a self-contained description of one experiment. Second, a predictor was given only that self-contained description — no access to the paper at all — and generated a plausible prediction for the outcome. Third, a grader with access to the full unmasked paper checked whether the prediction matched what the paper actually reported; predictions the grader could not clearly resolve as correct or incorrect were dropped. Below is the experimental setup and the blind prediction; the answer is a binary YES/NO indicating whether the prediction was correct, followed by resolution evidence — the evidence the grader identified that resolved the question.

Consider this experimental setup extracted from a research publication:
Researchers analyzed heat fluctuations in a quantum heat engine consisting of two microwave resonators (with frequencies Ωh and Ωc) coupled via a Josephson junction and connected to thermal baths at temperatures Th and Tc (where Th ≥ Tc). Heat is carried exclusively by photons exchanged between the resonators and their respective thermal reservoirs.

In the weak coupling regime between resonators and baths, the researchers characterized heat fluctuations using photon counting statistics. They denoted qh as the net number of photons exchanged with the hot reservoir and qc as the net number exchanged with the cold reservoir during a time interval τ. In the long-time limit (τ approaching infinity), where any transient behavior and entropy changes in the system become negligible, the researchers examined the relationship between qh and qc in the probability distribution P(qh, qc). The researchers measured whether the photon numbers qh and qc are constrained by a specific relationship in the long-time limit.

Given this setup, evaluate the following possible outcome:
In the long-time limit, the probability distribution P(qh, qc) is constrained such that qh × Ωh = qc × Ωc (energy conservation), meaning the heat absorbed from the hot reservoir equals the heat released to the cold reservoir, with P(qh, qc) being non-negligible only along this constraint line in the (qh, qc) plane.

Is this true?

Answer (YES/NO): NO